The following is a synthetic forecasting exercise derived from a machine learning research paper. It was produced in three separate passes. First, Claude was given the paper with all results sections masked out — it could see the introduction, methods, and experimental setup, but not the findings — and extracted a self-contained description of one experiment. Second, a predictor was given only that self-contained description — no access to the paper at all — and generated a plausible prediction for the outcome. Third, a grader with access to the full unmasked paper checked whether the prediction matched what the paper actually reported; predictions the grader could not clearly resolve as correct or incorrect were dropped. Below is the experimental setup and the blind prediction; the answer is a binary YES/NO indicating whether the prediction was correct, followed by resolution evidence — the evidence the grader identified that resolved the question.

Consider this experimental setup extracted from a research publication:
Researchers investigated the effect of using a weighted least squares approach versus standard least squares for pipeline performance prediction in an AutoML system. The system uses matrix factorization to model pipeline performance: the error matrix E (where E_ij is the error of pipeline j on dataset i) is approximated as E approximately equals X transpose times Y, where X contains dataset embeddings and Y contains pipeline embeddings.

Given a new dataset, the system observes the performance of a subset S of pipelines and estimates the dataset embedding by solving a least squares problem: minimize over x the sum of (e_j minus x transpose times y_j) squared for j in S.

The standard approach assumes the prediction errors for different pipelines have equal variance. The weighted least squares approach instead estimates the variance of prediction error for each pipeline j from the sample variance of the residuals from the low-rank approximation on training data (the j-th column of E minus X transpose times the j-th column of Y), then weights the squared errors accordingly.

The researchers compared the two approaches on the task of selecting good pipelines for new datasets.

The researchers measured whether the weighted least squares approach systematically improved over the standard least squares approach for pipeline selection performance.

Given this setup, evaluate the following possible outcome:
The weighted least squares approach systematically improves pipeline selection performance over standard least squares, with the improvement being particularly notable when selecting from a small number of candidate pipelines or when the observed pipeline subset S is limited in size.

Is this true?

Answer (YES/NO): NO